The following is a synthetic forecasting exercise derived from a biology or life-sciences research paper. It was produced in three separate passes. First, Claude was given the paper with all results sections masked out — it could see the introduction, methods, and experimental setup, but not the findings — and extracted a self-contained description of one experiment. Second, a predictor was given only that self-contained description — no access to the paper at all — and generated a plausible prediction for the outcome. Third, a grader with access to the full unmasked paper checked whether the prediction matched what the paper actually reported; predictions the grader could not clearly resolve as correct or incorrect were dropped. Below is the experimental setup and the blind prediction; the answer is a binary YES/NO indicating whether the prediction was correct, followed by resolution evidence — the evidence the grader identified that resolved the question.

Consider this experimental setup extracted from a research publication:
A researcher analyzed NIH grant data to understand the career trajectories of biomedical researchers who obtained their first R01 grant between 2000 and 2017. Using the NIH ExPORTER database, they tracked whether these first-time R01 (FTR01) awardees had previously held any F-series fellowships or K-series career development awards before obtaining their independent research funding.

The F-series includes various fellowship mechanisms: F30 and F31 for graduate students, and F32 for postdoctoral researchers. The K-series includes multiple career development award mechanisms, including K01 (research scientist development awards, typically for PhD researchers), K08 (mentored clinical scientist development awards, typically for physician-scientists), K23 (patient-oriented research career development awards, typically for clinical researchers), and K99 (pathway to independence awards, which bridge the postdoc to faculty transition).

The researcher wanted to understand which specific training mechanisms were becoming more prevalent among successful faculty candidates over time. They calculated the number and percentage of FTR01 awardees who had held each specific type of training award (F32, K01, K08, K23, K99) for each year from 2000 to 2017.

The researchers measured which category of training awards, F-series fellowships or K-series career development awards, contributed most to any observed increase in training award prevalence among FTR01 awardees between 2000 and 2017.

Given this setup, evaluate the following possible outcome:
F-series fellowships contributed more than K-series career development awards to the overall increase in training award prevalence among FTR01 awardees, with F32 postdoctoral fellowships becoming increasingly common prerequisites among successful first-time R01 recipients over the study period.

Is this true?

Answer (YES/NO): NO